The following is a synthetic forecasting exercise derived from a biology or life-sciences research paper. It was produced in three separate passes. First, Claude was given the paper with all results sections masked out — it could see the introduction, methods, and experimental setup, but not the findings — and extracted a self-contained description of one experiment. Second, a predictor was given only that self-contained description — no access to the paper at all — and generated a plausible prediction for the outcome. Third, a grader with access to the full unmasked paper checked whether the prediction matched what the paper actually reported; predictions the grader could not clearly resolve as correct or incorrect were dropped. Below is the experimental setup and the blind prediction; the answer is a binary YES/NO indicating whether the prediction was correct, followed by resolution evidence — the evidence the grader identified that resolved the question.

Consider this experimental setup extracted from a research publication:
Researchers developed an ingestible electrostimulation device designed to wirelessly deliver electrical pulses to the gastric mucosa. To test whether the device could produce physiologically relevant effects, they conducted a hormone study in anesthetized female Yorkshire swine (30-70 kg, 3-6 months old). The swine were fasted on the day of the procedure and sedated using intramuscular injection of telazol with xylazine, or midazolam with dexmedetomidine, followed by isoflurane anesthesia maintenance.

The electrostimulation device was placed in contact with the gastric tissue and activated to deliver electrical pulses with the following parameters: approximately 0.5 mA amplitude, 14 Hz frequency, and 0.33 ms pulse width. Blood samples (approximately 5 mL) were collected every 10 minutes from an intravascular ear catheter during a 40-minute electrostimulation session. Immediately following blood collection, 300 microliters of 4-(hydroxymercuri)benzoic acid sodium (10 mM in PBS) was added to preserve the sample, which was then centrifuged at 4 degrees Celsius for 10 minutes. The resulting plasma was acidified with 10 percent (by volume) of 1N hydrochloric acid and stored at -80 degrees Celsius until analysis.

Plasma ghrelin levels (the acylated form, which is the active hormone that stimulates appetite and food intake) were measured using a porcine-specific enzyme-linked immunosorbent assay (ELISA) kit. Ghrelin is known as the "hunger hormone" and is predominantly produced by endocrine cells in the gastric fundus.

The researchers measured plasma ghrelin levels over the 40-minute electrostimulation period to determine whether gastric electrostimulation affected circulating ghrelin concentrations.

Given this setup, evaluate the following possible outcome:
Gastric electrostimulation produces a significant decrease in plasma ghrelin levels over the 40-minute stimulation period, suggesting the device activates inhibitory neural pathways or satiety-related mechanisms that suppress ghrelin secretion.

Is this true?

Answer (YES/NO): NO